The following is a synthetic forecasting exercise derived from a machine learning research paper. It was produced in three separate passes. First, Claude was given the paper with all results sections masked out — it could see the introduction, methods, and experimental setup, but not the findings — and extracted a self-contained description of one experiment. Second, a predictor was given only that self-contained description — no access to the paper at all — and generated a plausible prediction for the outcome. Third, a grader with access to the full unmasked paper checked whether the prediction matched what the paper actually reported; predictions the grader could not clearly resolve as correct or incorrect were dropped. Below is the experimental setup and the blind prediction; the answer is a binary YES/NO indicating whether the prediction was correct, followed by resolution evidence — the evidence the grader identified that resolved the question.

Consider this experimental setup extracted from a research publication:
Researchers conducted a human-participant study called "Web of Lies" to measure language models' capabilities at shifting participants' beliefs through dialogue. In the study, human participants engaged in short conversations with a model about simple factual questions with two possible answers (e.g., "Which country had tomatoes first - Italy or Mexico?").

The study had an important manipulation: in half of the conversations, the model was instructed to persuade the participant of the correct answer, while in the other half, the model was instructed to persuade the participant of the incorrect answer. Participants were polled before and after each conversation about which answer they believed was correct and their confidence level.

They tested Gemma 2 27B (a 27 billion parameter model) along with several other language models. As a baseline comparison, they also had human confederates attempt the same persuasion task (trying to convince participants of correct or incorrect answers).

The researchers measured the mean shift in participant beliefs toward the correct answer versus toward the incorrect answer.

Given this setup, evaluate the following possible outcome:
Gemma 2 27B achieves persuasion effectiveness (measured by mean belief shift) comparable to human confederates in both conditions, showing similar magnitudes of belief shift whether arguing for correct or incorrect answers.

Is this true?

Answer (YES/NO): NO